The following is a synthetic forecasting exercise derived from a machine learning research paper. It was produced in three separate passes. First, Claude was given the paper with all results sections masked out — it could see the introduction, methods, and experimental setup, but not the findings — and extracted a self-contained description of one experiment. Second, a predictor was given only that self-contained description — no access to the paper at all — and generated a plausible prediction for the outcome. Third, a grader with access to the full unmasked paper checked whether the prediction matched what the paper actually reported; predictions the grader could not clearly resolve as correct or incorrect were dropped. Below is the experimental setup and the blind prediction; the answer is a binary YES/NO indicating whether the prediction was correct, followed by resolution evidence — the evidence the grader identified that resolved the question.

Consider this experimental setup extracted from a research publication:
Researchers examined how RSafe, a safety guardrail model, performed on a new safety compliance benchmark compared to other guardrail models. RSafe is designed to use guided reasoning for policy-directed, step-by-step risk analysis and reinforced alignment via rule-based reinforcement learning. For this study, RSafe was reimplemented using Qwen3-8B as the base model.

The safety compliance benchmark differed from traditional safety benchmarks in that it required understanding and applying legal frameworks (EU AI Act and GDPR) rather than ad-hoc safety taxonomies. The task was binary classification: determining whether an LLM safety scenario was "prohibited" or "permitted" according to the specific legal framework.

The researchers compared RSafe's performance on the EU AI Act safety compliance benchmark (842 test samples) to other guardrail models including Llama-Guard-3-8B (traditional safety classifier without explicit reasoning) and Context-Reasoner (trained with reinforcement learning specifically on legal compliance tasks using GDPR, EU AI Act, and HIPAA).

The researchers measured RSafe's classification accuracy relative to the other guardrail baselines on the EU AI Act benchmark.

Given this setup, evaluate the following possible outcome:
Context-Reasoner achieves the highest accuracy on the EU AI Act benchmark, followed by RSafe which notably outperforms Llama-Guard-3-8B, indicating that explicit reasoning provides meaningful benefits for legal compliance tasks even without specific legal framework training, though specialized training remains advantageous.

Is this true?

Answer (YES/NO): NO